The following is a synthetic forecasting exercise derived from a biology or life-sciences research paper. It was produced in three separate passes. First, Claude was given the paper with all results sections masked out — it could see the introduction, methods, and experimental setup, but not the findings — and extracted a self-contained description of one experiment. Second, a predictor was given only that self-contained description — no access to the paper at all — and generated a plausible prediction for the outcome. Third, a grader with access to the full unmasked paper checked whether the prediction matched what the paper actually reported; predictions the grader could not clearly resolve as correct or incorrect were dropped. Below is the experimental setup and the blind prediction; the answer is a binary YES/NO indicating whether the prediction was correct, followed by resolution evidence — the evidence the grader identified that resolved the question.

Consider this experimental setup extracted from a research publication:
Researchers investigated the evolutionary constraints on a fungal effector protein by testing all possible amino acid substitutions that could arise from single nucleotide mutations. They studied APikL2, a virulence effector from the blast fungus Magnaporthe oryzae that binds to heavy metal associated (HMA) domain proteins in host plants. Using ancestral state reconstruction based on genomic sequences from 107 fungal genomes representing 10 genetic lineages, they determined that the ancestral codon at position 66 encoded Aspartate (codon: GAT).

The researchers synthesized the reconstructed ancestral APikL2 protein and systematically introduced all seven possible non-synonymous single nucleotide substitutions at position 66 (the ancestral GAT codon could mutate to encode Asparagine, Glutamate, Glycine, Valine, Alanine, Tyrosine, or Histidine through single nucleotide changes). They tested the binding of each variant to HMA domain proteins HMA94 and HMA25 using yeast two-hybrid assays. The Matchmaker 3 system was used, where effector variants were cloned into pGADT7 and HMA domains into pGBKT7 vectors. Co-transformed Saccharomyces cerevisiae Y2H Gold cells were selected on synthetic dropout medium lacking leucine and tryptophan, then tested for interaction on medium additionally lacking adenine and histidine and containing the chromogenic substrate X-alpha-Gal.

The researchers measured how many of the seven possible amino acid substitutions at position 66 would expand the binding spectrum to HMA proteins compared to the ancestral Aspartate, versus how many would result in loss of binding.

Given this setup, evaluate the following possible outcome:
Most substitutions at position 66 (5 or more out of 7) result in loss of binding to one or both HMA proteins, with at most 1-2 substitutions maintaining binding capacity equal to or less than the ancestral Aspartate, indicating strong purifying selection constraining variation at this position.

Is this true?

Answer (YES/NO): NO